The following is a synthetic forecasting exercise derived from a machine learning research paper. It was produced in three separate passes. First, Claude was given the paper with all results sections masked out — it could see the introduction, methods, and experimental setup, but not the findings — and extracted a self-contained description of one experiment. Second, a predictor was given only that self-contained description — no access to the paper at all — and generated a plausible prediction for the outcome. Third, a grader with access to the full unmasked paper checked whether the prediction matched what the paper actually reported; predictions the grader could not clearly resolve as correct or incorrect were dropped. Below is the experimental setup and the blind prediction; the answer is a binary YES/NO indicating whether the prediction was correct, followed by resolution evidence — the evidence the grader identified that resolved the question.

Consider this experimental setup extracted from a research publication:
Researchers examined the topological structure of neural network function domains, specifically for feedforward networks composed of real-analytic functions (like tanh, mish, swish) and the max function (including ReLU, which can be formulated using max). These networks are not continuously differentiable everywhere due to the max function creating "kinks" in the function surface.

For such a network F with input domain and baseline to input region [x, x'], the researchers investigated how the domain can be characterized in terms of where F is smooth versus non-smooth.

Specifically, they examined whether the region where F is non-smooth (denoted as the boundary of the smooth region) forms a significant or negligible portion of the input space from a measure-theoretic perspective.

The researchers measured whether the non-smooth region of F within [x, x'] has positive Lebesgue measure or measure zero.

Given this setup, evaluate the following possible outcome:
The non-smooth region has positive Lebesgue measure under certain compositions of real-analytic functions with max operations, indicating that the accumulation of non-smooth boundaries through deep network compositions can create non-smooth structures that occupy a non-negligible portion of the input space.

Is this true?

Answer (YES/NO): NO